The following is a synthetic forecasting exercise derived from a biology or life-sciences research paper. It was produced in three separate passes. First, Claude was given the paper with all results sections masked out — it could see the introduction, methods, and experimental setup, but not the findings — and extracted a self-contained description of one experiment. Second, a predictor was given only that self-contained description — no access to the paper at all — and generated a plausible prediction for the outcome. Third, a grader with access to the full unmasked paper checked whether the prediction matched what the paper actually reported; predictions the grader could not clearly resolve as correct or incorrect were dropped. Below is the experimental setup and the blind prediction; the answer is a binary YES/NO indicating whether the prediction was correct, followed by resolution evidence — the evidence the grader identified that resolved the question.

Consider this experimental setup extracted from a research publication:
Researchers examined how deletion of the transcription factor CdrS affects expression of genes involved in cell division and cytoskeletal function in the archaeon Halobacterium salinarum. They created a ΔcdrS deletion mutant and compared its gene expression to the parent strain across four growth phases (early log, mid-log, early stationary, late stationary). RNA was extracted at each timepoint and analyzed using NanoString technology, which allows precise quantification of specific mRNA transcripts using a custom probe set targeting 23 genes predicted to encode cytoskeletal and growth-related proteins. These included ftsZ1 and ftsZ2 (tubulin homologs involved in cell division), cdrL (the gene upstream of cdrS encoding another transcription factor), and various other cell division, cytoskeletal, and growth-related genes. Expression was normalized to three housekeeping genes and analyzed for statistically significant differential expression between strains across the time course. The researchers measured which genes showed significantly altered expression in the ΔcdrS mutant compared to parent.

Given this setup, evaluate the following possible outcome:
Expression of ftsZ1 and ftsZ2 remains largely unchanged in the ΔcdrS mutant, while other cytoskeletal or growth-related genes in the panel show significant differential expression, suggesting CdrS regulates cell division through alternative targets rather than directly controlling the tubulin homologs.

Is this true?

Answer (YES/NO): NO